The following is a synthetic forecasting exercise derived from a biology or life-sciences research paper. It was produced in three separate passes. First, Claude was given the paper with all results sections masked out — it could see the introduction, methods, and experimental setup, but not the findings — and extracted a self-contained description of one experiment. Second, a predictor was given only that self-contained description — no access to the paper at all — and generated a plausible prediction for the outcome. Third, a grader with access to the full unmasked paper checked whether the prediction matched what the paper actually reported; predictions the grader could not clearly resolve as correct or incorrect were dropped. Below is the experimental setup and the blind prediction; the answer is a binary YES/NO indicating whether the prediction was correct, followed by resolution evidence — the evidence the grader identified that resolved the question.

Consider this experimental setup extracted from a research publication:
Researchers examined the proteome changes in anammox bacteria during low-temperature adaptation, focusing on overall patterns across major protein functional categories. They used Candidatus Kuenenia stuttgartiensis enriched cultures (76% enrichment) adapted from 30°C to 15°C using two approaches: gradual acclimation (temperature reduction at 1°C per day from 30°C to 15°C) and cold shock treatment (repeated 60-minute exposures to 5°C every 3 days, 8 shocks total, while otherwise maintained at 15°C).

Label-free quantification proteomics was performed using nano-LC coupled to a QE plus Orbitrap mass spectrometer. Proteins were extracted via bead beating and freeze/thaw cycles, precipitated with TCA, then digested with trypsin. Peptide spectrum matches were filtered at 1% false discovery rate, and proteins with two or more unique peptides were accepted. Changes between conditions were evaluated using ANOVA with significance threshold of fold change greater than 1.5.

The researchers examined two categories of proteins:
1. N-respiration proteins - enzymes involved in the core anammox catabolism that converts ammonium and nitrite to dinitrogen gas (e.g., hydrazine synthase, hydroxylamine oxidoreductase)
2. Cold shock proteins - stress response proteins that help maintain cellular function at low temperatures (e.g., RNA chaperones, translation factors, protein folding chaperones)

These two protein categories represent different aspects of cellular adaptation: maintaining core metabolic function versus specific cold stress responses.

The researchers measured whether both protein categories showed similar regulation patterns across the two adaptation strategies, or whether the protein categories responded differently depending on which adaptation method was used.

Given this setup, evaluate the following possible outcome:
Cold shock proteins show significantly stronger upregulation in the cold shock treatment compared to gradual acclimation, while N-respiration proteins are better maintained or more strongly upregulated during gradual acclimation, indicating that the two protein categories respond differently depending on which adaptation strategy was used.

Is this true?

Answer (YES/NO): NO